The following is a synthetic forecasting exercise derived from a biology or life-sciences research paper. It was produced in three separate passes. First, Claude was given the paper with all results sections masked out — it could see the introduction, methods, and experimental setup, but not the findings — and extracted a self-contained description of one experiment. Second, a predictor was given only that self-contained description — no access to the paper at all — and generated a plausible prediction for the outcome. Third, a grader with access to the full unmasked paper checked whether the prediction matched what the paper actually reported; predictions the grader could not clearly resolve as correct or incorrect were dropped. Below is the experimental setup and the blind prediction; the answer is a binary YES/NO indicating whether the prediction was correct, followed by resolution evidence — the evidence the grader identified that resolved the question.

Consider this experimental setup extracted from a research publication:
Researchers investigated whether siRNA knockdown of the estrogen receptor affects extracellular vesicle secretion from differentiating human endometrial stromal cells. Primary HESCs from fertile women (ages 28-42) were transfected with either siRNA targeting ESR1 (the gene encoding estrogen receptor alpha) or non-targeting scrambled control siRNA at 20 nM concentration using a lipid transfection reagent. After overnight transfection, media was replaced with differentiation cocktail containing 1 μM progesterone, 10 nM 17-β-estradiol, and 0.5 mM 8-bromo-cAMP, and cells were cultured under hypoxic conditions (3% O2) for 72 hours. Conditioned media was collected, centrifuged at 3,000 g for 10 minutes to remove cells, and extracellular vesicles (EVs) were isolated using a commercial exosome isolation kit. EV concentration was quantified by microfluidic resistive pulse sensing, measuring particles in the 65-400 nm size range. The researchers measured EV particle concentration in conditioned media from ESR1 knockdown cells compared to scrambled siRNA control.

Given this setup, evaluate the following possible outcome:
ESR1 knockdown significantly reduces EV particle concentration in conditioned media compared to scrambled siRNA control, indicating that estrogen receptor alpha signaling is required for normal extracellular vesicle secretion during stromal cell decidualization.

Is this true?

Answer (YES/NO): YES